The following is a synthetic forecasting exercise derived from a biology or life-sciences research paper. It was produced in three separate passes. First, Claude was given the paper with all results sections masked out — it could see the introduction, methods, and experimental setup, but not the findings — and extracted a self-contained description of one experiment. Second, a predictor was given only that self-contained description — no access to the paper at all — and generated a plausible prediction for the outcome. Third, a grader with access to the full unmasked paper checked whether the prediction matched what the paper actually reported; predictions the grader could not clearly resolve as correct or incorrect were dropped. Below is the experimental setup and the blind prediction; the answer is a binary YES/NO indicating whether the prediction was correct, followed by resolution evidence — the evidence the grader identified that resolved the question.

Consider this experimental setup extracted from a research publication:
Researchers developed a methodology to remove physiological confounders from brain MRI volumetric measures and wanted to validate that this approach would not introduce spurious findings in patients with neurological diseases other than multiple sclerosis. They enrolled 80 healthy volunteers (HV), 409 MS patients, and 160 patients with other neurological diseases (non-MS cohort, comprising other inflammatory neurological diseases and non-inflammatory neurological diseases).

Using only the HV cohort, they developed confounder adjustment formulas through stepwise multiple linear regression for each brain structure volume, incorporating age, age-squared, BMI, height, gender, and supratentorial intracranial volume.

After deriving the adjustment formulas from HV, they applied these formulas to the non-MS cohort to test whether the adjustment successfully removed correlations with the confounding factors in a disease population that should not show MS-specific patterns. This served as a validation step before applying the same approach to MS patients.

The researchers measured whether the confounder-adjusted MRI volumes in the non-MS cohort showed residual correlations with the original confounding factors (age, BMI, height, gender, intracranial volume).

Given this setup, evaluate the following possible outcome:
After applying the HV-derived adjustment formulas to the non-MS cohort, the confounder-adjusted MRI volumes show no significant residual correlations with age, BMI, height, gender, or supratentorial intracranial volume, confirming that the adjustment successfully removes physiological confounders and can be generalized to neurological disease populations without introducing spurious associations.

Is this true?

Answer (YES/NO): YES